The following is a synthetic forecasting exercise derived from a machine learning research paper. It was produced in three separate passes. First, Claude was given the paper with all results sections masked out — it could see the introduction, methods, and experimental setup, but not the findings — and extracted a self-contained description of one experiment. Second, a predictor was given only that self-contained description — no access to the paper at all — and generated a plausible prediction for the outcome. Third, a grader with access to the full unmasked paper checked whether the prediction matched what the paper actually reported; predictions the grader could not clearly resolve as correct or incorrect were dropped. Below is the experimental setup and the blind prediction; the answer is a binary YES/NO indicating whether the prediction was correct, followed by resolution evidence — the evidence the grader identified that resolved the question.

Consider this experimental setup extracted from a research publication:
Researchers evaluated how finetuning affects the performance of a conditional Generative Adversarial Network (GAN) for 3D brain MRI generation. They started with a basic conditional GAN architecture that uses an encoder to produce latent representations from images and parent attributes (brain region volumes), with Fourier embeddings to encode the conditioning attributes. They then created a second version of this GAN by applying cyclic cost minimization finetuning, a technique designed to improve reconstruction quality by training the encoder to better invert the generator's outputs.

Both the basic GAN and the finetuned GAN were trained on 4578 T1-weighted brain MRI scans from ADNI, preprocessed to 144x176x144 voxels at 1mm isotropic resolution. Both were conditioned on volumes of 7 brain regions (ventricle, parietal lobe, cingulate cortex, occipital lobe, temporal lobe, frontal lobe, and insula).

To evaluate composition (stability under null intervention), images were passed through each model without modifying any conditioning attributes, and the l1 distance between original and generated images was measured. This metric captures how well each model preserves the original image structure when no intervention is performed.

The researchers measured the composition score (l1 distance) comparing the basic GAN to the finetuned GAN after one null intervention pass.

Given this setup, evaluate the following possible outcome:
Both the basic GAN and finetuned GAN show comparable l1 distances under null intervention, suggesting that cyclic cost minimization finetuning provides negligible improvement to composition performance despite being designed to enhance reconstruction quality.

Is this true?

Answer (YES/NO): NO